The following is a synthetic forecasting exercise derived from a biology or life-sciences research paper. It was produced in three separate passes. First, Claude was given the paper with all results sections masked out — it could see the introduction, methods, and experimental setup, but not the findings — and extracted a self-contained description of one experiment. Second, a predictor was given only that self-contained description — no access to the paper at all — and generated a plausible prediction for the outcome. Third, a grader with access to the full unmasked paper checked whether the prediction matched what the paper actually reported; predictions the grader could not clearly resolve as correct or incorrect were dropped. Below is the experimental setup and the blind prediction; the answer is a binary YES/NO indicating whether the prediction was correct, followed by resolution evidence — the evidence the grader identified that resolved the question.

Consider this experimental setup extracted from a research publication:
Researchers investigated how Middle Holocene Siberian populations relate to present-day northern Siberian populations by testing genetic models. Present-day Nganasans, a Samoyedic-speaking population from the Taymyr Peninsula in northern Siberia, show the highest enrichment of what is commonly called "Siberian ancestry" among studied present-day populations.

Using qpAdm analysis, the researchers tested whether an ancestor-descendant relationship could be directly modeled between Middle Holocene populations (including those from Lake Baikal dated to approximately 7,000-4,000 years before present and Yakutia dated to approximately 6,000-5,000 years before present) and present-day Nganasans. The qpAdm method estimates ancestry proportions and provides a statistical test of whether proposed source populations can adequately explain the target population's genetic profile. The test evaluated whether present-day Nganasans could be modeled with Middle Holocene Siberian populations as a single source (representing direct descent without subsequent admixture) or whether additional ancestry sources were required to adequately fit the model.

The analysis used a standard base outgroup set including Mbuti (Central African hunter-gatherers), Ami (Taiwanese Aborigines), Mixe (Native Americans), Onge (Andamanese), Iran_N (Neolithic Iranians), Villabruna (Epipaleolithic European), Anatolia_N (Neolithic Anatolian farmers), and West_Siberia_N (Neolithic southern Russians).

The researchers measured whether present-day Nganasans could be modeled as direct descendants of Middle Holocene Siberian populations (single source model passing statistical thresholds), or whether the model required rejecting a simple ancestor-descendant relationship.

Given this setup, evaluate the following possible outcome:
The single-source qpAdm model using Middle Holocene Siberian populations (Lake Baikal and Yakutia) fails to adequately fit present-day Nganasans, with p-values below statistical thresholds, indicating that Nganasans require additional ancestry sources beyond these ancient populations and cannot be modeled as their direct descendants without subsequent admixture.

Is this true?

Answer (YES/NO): YES